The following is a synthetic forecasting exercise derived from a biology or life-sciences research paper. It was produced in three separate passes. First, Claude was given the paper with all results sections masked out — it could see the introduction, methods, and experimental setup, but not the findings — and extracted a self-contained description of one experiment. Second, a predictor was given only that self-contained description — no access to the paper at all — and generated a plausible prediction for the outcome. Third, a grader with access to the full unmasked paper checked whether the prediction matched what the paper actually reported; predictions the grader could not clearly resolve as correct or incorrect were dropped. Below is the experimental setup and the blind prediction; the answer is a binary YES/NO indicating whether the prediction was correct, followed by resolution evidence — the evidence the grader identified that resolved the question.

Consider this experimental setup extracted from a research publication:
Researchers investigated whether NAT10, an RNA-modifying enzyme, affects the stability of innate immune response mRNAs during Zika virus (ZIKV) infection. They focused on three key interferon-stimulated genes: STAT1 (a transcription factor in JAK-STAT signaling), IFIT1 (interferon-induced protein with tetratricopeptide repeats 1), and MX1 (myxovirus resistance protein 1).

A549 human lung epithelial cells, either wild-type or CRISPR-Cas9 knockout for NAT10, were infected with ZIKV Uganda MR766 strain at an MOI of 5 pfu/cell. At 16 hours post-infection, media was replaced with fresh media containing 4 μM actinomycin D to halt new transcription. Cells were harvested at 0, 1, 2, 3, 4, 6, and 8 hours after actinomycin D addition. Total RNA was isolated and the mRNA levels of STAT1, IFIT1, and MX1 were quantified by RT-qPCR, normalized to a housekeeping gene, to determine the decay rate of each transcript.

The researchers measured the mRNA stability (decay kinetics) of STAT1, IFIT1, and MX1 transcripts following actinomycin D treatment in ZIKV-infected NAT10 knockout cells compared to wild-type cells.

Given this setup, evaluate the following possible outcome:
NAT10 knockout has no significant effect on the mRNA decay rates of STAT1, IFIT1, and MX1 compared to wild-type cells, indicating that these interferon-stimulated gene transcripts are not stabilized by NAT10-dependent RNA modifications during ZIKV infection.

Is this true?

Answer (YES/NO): NO